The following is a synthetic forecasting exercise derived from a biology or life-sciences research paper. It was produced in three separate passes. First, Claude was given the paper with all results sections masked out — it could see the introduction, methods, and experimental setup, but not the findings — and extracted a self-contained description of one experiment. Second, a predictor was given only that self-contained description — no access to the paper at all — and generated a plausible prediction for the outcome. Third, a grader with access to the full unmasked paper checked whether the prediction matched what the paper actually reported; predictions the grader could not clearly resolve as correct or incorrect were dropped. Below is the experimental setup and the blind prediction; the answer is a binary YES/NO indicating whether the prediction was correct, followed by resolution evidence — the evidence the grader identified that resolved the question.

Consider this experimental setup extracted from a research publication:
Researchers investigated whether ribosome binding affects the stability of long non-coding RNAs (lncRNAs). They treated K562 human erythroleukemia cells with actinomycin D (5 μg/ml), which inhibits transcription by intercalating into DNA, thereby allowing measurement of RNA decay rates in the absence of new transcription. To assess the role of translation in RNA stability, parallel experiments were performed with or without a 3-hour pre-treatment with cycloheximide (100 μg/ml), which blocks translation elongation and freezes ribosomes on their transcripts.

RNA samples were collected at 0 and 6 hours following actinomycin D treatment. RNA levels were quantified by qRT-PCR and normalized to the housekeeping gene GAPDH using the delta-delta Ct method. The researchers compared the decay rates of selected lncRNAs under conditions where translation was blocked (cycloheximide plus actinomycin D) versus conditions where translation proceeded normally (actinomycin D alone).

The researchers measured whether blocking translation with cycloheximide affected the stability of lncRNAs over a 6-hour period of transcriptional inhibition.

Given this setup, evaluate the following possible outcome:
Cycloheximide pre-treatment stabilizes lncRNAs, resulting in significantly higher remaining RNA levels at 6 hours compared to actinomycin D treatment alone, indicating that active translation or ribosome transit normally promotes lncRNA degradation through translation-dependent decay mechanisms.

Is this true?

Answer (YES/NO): YES